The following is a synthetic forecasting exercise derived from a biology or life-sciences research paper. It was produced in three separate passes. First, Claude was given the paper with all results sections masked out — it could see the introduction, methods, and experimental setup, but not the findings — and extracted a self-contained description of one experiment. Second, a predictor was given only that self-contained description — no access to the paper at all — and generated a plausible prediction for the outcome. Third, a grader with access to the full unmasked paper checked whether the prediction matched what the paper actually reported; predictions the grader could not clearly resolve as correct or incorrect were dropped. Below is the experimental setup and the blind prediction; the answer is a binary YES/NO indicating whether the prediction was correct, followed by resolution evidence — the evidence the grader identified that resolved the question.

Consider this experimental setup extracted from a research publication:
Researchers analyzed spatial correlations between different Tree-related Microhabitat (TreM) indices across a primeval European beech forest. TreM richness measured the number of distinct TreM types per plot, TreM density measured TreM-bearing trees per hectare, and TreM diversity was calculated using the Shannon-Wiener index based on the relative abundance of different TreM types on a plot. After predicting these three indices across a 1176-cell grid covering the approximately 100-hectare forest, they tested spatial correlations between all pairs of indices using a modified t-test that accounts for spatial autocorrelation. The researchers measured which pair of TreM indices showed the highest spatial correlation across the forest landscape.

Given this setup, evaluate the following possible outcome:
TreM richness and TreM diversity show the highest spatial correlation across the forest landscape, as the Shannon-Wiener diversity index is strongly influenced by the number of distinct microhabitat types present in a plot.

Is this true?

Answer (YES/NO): YES